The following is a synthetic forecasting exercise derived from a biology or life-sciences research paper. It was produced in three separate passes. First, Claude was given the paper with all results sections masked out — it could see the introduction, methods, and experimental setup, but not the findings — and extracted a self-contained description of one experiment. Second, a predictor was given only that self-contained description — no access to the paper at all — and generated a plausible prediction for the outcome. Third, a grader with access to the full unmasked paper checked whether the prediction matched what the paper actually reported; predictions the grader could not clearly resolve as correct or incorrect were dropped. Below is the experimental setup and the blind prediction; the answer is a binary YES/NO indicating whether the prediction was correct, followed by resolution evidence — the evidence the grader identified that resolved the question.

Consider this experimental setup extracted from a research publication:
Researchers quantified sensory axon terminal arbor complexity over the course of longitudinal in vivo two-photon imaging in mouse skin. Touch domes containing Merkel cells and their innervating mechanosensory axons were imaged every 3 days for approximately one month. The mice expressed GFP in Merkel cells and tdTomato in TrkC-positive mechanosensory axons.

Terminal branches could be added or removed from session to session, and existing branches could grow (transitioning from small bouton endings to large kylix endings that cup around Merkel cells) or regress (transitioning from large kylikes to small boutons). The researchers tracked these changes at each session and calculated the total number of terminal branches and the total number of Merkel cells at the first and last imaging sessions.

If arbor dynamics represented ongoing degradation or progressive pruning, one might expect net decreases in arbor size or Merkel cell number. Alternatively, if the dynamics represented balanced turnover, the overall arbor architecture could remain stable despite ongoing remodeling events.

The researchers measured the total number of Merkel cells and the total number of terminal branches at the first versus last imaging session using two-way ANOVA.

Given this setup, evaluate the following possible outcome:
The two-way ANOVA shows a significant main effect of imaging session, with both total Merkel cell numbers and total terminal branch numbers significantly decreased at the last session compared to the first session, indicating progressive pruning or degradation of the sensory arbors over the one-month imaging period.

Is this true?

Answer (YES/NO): NO